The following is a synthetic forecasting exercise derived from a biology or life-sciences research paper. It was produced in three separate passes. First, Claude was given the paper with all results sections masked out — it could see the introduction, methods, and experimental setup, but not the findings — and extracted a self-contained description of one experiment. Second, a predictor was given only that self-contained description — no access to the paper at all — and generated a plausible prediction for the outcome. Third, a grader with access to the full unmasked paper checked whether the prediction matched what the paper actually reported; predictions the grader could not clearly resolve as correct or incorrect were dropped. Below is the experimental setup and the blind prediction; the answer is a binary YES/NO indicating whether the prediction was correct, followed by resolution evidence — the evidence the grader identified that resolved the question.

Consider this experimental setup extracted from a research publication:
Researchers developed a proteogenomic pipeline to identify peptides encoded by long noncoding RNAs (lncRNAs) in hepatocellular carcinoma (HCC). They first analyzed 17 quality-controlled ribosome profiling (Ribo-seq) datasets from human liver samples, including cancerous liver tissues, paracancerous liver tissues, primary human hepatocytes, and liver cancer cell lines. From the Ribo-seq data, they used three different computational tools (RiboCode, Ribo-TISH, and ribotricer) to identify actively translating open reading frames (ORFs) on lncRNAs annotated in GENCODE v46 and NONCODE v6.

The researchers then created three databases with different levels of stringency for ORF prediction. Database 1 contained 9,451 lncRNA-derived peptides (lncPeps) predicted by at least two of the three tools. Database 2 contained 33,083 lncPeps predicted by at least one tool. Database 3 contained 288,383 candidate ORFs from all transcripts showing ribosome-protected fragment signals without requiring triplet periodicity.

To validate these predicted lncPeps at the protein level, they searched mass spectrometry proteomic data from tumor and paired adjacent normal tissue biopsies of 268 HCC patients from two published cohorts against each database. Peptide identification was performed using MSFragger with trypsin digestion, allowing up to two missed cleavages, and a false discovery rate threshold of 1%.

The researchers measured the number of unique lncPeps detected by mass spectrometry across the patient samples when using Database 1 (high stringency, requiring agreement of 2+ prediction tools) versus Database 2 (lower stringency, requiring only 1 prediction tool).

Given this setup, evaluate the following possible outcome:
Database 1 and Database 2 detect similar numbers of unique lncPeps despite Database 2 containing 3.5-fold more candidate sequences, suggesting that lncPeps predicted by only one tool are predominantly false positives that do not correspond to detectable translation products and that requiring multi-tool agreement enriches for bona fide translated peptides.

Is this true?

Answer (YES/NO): NO